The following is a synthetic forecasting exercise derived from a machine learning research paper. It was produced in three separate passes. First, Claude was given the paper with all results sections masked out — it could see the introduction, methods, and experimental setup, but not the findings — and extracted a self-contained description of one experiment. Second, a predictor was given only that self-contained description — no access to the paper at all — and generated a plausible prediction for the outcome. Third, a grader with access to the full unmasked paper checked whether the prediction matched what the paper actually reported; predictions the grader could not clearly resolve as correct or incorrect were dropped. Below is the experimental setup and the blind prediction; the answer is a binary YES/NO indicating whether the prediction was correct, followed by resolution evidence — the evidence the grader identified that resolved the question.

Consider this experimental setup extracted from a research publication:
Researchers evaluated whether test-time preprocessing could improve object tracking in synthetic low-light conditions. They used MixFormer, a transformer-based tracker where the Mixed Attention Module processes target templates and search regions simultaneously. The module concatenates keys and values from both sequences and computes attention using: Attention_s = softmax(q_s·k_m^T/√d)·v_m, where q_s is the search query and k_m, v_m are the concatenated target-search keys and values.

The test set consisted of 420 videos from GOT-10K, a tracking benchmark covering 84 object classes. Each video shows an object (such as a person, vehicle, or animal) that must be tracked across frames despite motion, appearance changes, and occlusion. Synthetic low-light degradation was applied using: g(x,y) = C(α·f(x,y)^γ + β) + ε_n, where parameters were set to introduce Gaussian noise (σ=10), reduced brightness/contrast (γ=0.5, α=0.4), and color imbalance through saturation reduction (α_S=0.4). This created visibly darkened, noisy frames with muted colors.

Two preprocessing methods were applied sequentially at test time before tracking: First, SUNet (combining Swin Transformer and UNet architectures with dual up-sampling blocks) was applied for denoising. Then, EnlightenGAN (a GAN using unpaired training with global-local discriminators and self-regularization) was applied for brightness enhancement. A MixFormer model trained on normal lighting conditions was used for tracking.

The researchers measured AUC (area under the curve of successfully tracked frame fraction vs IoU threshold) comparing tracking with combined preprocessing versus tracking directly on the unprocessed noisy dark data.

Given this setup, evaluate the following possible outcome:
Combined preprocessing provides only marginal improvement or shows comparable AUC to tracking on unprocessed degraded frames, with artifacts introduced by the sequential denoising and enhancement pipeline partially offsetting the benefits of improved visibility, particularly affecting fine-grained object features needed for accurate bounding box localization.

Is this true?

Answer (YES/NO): NO